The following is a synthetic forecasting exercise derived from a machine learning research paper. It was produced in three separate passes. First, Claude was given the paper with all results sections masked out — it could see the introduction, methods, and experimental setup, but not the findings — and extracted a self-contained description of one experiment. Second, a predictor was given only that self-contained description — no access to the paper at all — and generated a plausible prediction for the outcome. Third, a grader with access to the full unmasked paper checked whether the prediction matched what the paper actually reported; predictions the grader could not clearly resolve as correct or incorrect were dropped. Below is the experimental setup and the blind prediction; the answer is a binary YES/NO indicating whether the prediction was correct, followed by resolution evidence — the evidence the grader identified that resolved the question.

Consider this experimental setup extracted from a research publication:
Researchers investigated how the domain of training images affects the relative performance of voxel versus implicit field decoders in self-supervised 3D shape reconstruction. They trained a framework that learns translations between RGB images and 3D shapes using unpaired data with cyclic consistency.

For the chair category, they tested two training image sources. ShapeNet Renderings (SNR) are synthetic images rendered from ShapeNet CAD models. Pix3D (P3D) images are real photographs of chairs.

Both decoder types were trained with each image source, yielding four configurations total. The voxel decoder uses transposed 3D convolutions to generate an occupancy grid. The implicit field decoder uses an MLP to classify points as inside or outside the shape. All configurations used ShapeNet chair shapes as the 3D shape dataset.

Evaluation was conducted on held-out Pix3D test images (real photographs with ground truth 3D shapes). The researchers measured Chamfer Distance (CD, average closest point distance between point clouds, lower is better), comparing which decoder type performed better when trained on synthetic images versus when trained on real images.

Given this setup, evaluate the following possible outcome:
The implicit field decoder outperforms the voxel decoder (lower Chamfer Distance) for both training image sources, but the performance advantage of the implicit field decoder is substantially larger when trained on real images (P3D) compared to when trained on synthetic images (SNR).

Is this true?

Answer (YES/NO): NO